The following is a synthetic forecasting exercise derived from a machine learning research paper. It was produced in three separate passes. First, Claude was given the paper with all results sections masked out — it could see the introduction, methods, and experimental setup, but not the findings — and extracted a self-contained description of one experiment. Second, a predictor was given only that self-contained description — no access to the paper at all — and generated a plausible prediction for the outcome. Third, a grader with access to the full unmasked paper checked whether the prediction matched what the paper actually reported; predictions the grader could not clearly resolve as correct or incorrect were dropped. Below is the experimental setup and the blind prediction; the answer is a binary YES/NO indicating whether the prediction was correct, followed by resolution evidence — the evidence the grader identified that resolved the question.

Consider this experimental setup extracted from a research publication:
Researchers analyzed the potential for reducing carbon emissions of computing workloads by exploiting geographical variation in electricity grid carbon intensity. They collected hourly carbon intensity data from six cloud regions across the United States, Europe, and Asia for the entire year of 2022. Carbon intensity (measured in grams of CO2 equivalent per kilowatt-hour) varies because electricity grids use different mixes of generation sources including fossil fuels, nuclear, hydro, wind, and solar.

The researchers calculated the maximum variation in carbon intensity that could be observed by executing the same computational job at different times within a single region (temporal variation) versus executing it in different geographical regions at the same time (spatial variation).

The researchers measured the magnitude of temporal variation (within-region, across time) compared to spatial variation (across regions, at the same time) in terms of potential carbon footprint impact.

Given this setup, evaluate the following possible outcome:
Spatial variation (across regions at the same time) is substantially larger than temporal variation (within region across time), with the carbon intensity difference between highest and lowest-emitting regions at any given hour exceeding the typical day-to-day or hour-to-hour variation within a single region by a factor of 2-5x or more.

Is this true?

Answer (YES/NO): YES